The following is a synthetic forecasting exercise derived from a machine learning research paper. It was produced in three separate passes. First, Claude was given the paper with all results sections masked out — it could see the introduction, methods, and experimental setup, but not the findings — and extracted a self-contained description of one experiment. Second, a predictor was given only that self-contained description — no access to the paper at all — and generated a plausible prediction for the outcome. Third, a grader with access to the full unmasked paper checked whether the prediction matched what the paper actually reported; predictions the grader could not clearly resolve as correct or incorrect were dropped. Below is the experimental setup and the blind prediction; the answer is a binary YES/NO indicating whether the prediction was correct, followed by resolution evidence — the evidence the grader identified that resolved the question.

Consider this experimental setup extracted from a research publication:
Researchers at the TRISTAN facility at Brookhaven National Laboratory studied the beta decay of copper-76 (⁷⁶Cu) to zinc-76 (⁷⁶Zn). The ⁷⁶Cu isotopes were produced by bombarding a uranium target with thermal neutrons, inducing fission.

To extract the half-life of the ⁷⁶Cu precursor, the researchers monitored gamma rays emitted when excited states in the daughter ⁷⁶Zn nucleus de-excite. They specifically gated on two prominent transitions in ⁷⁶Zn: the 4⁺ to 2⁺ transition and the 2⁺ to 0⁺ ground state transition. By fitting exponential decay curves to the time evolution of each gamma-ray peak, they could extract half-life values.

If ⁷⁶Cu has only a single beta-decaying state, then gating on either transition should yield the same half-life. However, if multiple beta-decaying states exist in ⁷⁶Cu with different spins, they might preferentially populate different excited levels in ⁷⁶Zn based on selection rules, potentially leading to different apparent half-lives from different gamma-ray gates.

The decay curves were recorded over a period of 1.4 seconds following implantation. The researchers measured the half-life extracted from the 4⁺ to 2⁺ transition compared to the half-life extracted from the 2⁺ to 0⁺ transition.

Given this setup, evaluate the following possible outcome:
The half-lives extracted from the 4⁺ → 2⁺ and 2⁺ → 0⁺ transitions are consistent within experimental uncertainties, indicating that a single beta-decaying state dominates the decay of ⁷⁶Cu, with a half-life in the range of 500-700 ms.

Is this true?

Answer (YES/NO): NO